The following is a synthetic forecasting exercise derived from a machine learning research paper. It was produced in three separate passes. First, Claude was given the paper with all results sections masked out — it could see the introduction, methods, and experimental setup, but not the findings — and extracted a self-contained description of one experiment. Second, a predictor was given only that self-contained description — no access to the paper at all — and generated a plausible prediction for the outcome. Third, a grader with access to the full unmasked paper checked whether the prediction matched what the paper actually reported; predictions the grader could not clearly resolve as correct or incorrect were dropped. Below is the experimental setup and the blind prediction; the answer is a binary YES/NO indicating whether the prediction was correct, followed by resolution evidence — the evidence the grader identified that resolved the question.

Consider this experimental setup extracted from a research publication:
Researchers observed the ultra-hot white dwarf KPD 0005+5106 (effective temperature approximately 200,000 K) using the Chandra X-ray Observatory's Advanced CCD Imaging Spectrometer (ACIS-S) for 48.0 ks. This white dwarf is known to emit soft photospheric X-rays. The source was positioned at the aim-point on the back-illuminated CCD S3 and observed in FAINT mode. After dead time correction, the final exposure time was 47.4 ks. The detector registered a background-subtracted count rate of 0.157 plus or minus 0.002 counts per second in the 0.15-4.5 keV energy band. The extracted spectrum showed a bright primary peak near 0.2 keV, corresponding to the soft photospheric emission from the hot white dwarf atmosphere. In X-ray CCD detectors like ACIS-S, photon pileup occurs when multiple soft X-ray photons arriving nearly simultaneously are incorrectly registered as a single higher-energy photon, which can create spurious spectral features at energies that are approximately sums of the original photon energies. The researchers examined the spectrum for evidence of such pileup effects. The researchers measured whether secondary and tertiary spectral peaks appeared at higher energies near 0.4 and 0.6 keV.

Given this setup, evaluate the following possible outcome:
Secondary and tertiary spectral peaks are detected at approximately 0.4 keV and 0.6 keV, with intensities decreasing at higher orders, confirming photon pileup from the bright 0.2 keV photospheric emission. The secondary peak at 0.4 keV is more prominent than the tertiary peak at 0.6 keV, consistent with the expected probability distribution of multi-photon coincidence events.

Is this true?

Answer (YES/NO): YES